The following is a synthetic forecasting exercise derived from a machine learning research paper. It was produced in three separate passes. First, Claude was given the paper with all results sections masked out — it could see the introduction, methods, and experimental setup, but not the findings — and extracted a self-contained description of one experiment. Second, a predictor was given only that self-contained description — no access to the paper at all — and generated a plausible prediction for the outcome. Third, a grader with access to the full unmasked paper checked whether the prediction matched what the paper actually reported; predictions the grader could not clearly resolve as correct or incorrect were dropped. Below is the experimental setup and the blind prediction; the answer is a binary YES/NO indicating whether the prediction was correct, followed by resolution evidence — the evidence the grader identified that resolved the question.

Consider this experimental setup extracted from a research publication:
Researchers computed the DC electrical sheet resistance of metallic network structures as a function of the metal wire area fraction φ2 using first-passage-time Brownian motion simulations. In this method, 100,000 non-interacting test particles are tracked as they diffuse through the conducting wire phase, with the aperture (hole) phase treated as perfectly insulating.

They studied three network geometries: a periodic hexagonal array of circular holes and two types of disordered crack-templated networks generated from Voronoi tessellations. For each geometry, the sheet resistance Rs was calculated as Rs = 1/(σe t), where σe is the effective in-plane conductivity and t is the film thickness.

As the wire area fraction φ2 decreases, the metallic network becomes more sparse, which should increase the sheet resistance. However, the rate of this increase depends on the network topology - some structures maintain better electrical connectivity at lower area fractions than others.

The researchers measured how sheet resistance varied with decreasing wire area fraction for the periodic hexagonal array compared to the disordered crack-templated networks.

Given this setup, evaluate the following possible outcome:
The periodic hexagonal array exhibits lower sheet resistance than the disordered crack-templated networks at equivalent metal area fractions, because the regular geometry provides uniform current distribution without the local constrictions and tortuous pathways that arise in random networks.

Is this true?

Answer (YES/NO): NO